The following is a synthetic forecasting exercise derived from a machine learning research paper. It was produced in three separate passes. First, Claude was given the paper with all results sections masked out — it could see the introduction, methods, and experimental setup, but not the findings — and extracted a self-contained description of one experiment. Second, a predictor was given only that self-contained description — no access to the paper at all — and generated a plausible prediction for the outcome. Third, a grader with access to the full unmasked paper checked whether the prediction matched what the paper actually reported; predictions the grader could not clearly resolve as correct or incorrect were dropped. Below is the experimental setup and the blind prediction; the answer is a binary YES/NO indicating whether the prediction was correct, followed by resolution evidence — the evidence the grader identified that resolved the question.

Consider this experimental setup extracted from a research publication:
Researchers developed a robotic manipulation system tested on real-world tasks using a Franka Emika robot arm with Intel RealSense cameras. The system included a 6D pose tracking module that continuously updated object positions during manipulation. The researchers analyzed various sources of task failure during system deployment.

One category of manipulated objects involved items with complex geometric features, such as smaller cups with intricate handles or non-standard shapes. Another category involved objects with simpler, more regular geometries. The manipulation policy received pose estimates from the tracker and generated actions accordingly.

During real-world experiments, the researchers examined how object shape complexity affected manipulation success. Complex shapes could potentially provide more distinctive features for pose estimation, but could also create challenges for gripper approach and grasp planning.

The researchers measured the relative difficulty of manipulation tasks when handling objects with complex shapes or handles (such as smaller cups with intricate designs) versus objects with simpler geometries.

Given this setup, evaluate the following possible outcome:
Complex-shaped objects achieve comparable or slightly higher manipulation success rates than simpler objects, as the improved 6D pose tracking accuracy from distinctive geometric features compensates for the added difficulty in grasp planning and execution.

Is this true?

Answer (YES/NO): NO